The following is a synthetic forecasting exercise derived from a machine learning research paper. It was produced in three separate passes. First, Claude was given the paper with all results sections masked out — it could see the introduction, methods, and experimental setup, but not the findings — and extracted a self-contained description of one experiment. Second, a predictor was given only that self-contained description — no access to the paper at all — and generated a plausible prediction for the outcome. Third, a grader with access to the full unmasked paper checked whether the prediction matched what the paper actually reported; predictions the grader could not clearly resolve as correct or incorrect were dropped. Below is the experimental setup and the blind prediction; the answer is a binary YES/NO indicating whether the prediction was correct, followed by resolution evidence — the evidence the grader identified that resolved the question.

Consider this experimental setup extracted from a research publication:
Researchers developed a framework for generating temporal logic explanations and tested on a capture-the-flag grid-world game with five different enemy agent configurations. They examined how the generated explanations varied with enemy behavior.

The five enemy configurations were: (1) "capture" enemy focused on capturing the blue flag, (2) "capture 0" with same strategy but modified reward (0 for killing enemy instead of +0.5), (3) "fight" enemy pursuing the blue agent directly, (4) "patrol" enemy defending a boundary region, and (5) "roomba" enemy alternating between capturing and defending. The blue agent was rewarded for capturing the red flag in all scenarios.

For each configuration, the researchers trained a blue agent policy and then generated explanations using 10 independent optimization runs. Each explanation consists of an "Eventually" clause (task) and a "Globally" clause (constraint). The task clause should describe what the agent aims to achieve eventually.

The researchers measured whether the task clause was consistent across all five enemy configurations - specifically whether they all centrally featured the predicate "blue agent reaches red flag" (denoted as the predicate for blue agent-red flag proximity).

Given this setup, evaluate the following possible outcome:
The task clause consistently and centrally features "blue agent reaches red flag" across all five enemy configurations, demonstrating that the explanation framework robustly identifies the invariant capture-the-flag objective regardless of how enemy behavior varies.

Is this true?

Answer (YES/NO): YES